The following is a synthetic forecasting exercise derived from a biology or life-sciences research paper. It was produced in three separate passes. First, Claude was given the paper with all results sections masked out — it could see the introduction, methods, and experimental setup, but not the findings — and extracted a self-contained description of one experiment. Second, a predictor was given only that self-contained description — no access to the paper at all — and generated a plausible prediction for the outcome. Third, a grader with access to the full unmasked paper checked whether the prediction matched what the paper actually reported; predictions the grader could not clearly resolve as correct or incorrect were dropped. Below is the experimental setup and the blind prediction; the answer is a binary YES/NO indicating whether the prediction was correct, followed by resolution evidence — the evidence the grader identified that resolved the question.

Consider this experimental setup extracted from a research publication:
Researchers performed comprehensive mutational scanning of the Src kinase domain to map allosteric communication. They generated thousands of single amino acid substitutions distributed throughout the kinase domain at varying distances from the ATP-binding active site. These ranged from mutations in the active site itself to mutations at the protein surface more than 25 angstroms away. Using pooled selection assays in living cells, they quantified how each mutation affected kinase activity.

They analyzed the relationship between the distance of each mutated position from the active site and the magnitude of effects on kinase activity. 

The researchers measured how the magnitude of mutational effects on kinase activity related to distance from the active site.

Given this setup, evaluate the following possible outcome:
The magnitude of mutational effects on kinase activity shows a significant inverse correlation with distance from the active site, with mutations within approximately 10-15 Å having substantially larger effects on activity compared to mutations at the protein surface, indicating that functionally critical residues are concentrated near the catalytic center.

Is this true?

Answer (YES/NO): YES